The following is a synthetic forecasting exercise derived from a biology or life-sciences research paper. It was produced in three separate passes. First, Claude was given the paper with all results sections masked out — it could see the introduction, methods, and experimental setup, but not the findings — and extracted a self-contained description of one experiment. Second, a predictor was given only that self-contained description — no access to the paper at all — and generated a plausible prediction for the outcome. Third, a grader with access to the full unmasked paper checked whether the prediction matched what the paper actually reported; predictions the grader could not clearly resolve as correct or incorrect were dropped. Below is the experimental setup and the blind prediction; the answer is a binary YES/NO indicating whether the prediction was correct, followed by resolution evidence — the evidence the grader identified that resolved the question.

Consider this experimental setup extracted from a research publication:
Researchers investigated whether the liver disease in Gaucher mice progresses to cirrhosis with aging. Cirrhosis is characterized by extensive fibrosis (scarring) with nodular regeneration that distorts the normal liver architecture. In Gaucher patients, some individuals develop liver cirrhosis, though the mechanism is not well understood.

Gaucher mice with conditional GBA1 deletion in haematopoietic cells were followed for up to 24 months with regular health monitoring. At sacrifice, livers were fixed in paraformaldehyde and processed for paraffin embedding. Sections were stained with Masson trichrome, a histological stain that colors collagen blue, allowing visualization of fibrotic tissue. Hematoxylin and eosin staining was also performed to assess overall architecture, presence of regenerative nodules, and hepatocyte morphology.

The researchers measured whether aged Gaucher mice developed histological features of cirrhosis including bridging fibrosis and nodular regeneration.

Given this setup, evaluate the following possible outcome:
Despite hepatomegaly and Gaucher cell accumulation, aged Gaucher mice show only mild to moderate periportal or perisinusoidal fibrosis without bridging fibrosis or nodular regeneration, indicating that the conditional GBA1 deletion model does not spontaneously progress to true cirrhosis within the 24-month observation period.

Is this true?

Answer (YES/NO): NO